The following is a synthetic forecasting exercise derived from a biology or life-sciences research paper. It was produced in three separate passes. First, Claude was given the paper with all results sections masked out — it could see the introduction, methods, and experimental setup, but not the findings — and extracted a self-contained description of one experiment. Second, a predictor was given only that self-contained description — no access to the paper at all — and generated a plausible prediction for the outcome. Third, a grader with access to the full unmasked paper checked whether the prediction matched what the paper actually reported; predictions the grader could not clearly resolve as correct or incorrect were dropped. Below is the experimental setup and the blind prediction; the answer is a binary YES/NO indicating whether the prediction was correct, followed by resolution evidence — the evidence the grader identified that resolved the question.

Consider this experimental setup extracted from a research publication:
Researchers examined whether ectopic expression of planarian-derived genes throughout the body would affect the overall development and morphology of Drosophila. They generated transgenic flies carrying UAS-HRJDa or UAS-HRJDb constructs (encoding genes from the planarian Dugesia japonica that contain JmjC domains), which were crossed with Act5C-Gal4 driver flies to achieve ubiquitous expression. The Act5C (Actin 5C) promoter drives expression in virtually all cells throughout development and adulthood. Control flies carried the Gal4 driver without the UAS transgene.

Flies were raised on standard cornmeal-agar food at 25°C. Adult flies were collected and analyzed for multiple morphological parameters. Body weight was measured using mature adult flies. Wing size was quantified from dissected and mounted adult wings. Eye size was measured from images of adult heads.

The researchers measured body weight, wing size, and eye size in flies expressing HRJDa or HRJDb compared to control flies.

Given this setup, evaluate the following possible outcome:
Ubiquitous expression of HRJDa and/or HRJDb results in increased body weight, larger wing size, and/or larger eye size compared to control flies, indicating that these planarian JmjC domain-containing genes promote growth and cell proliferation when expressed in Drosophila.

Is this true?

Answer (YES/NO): NO